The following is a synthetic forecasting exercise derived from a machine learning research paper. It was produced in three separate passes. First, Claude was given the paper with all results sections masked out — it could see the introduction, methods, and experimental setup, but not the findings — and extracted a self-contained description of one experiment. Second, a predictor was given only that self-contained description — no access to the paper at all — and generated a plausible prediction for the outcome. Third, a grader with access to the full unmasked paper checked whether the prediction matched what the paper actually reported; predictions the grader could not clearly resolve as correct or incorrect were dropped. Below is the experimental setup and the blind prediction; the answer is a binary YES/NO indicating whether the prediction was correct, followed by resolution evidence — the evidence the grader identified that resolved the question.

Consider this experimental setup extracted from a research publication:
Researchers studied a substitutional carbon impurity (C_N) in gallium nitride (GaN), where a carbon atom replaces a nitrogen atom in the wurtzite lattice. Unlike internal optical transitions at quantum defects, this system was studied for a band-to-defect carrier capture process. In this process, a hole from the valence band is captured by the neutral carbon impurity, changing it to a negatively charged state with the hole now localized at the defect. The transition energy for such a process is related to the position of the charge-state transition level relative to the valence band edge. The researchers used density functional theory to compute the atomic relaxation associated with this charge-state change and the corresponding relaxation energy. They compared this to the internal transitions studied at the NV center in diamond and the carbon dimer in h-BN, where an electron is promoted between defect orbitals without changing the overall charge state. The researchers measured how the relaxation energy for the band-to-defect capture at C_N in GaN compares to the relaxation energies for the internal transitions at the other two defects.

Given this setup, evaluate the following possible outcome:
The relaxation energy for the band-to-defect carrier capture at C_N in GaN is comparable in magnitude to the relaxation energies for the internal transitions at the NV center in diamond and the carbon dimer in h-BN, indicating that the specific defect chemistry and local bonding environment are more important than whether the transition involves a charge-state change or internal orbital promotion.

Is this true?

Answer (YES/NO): NO